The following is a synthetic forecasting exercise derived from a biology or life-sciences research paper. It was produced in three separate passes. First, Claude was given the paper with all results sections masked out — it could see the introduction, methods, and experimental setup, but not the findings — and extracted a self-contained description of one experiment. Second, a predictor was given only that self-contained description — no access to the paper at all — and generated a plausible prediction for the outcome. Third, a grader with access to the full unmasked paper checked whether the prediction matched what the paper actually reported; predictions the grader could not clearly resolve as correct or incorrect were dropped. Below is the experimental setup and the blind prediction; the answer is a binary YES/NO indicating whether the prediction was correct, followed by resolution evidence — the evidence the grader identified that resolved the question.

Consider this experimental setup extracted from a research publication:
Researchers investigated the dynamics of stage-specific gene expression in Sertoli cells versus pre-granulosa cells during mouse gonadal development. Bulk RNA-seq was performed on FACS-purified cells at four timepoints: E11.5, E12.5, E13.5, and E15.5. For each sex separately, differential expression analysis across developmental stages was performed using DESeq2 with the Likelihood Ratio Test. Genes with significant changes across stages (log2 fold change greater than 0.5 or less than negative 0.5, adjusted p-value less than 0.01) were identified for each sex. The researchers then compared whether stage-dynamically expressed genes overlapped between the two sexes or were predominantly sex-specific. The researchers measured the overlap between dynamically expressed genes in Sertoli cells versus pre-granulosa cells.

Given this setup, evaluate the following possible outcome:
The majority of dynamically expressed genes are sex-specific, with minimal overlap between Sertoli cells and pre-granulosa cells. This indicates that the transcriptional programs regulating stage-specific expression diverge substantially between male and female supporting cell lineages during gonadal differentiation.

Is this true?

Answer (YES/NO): NO